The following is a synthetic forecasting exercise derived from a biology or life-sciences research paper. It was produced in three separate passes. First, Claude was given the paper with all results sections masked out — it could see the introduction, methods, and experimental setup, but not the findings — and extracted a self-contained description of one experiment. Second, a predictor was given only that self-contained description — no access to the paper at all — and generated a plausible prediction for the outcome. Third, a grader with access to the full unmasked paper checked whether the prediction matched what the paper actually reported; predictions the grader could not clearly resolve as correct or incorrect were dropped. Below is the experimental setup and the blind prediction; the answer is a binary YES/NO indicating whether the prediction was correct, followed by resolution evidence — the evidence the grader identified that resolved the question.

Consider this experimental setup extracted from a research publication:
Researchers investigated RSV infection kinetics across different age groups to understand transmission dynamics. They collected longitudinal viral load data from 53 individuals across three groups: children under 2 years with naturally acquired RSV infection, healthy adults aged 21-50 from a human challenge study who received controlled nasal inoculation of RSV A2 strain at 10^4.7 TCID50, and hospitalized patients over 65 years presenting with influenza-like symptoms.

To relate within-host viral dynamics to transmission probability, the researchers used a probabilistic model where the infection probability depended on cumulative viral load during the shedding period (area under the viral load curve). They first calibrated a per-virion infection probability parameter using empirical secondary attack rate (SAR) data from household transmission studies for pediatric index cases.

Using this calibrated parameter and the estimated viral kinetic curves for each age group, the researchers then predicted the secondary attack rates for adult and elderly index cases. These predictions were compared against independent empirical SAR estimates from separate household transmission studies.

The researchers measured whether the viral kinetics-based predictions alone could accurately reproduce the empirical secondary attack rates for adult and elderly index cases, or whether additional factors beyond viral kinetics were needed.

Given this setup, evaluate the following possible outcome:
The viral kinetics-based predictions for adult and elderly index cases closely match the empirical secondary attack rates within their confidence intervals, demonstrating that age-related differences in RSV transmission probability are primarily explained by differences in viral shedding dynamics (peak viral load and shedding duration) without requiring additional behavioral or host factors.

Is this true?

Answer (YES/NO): NO